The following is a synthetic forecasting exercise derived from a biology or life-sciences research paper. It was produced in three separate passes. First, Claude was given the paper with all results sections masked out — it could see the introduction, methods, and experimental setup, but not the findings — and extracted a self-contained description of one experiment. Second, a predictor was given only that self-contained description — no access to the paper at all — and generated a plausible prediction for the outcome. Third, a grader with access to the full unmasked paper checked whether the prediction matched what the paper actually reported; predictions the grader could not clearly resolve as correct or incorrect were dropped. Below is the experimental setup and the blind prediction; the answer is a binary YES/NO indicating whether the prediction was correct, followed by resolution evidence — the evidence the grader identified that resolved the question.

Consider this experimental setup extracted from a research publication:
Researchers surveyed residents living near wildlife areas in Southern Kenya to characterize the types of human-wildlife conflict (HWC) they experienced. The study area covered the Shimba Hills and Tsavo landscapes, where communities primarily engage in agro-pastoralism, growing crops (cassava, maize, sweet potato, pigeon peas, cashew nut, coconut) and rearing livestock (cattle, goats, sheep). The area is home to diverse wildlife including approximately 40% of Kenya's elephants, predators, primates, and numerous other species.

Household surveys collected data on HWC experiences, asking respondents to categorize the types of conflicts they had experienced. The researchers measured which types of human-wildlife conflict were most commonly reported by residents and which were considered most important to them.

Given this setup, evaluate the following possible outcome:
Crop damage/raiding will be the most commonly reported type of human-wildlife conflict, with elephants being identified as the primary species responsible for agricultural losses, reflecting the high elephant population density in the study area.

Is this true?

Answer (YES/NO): YES